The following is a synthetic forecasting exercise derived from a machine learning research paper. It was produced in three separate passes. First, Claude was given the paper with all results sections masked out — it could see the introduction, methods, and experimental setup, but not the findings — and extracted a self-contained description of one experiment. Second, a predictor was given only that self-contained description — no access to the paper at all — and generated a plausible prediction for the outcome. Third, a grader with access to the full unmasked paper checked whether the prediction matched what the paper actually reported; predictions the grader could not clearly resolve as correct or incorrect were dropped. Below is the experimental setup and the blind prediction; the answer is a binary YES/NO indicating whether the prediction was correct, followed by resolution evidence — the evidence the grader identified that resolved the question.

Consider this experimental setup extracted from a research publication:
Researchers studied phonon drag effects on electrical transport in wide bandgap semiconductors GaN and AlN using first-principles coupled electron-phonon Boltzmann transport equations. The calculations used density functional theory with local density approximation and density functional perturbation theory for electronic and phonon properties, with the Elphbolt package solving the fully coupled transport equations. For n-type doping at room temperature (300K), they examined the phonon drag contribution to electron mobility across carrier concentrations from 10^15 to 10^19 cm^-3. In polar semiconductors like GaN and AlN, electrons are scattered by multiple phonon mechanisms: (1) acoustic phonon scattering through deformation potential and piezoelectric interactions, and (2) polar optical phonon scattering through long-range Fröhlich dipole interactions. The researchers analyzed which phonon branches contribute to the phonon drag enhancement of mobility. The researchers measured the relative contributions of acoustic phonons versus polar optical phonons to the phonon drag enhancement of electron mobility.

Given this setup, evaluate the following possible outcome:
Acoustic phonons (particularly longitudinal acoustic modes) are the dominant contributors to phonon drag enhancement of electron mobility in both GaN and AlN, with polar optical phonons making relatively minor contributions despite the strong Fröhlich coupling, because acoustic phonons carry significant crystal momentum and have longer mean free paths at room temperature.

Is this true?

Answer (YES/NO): NO